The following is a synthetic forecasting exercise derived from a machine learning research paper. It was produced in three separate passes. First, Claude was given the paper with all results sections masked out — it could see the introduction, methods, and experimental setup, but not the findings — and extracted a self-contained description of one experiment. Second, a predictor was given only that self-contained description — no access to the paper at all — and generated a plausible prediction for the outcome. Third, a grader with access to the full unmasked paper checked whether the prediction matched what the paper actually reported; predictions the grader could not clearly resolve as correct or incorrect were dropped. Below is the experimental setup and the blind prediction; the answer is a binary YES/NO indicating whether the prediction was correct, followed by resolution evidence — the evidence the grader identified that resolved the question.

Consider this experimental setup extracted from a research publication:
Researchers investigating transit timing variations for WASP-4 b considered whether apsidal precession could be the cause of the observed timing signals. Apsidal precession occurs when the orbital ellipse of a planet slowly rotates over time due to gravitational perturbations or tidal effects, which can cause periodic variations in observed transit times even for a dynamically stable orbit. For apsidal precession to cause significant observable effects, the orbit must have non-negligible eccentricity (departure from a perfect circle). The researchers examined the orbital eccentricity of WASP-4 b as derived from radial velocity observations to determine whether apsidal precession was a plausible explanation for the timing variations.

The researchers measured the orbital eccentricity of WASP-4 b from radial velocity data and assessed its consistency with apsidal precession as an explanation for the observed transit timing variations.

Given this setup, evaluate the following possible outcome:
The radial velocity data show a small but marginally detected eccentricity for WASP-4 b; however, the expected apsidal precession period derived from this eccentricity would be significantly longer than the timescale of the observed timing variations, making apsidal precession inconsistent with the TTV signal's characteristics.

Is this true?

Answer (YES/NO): NO